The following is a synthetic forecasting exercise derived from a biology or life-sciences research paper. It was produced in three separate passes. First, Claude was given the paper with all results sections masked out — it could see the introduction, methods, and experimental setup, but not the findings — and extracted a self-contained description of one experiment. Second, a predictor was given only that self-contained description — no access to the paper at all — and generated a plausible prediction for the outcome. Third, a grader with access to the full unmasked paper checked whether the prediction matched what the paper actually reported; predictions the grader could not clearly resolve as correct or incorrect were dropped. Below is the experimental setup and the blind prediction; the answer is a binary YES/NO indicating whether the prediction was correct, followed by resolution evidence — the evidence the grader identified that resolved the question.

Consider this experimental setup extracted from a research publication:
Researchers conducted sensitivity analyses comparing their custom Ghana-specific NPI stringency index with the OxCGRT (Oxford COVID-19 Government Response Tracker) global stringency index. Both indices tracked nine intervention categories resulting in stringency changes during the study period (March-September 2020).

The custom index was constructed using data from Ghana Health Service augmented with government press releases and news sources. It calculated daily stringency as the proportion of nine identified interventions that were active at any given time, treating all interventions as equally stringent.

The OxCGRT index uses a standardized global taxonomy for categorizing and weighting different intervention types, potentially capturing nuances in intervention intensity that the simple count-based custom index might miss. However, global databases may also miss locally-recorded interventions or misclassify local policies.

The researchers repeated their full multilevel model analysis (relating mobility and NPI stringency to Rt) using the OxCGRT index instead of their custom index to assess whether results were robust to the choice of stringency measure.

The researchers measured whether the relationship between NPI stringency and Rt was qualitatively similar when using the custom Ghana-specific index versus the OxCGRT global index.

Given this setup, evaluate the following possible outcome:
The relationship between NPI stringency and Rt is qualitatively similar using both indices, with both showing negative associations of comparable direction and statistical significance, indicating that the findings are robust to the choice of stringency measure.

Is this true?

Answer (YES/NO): YES